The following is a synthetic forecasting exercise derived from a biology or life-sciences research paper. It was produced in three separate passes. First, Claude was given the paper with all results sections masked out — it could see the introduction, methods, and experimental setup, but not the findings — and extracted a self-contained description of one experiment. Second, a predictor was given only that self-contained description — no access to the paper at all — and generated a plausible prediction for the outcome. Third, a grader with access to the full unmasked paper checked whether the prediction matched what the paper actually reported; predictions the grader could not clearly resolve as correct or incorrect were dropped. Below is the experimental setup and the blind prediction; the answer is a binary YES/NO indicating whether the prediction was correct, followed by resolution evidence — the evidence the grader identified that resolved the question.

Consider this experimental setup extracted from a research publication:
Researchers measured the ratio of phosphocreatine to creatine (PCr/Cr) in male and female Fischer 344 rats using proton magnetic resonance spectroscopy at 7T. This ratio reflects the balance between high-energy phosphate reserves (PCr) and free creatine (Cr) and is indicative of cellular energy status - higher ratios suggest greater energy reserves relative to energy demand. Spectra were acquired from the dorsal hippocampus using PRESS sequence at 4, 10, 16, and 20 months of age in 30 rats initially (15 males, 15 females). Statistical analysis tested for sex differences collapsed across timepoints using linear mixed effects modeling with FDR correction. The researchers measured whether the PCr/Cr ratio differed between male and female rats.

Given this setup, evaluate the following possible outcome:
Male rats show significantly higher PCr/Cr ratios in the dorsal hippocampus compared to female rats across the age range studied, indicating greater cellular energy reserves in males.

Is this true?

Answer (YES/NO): NO